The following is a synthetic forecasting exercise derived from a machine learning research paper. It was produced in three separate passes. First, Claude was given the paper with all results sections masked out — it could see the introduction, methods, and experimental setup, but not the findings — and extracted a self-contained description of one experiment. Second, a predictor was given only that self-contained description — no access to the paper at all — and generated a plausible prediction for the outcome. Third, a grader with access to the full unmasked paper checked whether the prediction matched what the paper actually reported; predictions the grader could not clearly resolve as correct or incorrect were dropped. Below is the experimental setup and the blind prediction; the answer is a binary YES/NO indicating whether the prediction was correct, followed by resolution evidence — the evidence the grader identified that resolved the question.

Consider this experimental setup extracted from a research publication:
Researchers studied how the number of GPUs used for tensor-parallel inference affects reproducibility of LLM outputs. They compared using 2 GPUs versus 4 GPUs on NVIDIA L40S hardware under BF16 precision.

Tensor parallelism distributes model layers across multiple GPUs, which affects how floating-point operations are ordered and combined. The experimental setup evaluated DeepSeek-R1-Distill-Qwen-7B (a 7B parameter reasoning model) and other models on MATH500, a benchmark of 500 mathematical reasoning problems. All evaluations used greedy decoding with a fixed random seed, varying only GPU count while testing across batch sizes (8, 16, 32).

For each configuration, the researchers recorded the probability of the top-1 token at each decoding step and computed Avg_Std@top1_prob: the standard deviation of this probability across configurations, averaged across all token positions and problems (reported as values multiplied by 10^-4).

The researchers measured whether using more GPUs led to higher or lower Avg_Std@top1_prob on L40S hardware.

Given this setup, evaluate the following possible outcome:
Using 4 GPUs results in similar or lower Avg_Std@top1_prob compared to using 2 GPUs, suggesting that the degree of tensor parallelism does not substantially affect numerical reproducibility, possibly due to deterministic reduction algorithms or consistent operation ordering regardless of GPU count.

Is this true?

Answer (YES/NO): NO